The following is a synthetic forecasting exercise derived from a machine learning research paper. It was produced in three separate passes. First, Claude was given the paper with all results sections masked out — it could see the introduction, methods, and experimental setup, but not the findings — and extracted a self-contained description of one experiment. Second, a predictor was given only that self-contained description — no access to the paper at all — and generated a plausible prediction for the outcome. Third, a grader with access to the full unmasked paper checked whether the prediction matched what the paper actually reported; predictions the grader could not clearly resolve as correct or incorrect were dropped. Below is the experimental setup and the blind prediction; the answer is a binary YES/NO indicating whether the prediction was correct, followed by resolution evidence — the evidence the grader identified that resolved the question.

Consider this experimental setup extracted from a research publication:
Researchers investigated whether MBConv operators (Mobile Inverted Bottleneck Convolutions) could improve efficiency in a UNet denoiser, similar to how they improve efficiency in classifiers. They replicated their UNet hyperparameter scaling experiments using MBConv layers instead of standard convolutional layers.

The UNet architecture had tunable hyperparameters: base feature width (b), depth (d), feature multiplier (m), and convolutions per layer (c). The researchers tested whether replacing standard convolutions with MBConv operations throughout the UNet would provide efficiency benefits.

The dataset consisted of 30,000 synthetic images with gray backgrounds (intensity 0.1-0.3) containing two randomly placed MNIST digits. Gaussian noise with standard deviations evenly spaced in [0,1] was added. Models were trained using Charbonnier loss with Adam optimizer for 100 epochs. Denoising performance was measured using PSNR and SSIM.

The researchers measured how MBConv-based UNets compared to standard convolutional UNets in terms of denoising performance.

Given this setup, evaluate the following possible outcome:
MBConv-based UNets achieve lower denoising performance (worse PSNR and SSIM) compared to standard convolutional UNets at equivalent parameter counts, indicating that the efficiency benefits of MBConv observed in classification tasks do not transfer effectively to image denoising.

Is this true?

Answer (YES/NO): YES